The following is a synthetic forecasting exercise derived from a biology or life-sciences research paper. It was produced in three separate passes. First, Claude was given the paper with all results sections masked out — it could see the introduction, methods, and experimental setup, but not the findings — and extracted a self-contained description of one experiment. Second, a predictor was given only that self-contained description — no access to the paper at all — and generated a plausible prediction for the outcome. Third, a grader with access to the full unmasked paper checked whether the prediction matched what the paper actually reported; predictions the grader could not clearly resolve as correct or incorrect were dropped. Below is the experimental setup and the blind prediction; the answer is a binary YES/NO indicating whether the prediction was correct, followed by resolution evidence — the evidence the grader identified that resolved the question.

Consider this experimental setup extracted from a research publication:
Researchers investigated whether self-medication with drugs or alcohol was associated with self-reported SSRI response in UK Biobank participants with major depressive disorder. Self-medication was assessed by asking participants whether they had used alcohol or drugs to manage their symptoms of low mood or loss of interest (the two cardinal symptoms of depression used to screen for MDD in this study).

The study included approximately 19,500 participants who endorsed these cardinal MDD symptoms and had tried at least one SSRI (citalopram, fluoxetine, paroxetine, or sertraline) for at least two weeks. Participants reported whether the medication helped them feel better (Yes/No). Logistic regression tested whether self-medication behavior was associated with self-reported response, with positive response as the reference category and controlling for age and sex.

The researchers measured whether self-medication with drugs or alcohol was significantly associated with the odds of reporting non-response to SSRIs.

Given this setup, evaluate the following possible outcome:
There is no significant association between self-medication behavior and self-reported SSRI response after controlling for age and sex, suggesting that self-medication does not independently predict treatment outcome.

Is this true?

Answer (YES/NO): NO